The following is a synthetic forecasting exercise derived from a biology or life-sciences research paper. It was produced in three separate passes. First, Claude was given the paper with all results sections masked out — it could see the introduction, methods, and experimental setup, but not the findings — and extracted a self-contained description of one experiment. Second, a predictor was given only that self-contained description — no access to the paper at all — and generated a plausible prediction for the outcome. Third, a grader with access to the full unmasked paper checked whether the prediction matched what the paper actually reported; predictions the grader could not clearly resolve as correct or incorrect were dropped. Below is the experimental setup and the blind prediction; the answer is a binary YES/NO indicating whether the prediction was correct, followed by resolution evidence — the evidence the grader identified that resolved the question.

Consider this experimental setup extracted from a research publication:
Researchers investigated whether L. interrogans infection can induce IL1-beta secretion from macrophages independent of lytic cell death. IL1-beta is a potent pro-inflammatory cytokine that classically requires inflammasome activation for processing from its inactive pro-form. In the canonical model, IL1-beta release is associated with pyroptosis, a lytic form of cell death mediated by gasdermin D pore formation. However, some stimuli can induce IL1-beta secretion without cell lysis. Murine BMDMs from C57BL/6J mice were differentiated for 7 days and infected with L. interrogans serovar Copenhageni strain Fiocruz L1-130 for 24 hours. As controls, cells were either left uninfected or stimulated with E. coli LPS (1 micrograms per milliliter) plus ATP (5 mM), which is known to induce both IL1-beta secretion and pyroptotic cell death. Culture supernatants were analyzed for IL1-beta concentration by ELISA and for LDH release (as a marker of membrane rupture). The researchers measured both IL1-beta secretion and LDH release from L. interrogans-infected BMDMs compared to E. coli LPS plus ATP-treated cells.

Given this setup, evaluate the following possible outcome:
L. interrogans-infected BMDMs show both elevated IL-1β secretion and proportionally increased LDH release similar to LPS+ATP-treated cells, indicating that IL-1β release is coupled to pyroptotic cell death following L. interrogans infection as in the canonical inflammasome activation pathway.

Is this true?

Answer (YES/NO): NO